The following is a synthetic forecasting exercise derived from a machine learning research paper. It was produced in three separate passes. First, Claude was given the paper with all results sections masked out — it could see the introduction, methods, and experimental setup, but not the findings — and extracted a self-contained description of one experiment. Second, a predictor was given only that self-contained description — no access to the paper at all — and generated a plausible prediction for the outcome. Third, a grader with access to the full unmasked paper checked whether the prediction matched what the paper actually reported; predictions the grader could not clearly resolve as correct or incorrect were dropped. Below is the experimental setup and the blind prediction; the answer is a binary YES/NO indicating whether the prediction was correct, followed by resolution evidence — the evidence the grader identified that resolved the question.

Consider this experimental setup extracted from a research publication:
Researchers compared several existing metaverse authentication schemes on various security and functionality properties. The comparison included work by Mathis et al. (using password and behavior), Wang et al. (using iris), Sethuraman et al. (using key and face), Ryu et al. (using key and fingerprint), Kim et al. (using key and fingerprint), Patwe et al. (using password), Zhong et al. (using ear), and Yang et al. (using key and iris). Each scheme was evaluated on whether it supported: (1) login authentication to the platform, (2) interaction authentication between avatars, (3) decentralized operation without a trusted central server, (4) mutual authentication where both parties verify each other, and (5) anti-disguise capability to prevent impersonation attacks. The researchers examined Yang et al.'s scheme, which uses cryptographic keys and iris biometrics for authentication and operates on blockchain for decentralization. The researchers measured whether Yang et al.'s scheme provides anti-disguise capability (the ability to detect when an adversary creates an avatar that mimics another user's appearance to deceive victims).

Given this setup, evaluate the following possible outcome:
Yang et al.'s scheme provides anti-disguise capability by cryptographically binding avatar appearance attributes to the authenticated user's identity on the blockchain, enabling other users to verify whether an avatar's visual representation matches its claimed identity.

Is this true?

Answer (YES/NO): NO